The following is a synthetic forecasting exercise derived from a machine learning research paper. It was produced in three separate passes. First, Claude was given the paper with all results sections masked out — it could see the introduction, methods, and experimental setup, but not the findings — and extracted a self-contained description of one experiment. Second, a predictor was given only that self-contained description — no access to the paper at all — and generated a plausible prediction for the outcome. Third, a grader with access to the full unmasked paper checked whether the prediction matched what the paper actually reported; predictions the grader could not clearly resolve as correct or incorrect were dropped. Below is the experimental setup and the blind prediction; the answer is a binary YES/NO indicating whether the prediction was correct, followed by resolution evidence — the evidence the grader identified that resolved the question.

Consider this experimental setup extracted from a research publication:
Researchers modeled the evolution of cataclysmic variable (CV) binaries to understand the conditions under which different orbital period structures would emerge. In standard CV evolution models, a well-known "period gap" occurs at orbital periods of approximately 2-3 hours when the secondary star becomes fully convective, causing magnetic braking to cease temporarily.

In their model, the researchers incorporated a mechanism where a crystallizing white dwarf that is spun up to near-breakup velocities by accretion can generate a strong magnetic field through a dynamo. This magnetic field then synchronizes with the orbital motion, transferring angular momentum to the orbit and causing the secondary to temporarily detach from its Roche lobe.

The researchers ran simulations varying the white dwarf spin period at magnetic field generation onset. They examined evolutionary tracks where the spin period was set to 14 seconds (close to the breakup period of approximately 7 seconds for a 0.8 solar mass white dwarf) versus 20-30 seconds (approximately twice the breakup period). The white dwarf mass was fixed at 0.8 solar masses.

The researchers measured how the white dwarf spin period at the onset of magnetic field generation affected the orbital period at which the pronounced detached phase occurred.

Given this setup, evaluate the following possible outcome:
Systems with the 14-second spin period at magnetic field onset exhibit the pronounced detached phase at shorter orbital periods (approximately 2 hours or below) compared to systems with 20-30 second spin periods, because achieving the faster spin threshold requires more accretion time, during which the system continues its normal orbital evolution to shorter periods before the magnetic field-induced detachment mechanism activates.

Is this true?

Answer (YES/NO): YES